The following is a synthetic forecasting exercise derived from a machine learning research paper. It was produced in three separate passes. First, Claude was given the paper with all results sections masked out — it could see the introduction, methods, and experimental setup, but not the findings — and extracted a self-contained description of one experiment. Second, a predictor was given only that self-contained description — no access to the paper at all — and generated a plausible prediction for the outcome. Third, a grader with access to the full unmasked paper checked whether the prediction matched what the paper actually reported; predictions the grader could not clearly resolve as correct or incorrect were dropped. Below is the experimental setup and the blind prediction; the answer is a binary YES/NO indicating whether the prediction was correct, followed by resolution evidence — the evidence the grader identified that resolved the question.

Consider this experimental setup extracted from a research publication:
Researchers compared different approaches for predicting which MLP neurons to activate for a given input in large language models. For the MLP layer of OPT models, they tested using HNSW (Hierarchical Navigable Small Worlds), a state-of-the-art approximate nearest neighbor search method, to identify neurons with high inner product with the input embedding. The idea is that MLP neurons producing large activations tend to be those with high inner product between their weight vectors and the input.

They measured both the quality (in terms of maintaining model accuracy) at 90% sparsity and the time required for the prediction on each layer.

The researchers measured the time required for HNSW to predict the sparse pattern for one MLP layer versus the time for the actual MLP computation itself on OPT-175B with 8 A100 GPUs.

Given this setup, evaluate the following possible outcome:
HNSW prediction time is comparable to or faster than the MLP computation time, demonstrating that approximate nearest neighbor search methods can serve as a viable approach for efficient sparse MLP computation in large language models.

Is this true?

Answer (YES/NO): NO